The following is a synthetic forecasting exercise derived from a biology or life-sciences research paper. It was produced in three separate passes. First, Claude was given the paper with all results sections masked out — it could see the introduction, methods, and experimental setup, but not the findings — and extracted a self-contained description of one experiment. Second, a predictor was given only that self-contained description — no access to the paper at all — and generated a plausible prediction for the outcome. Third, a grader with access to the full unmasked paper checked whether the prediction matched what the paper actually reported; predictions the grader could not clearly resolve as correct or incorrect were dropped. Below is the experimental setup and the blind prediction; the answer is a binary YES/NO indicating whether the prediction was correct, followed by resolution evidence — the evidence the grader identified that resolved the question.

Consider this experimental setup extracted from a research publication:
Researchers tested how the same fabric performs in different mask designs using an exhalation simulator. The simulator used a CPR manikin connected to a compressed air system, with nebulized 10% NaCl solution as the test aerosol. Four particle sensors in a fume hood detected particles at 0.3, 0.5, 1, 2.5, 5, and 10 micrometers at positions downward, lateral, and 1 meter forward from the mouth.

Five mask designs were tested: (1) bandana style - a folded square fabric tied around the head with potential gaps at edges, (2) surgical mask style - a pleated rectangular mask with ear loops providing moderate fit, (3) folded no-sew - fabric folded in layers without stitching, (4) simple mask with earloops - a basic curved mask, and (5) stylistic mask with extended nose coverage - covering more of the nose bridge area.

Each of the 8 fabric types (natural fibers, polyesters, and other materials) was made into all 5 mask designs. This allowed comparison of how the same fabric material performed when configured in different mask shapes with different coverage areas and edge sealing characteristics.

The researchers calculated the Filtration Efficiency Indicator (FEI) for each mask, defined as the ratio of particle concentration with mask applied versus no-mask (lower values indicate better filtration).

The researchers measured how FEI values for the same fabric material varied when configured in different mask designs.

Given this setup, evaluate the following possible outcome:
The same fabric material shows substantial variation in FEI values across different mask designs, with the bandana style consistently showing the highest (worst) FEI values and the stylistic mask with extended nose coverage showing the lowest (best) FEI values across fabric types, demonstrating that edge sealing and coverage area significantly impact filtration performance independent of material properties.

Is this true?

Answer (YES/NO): NO